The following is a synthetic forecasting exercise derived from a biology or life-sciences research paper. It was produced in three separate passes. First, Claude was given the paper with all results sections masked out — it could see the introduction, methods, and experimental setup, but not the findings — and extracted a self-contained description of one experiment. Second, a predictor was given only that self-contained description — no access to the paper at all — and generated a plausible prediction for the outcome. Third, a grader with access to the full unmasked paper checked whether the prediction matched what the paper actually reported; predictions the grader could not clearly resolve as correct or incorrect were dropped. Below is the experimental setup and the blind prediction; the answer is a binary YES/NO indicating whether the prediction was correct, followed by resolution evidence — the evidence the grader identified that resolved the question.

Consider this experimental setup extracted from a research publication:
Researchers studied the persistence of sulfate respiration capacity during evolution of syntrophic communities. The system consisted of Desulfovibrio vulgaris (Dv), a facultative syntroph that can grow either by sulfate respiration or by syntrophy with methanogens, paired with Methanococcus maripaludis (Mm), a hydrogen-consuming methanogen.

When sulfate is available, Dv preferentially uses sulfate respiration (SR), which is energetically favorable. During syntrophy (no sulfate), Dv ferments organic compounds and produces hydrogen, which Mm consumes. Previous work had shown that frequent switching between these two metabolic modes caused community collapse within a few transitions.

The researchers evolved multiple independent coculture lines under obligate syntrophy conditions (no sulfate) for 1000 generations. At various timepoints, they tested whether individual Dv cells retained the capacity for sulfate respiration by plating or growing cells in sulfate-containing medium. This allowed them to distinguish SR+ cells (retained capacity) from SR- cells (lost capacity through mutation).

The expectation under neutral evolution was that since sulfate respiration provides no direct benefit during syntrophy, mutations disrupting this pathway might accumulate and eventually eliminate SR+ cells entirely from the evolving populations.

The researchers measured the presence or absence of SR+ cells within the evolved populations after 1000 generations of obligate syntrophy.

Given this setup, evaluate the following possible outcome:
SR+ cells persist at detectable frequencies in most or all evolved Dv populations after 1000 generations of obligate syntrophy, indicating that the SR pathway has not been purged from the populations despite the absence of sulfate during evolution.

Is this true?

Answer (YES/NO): YES